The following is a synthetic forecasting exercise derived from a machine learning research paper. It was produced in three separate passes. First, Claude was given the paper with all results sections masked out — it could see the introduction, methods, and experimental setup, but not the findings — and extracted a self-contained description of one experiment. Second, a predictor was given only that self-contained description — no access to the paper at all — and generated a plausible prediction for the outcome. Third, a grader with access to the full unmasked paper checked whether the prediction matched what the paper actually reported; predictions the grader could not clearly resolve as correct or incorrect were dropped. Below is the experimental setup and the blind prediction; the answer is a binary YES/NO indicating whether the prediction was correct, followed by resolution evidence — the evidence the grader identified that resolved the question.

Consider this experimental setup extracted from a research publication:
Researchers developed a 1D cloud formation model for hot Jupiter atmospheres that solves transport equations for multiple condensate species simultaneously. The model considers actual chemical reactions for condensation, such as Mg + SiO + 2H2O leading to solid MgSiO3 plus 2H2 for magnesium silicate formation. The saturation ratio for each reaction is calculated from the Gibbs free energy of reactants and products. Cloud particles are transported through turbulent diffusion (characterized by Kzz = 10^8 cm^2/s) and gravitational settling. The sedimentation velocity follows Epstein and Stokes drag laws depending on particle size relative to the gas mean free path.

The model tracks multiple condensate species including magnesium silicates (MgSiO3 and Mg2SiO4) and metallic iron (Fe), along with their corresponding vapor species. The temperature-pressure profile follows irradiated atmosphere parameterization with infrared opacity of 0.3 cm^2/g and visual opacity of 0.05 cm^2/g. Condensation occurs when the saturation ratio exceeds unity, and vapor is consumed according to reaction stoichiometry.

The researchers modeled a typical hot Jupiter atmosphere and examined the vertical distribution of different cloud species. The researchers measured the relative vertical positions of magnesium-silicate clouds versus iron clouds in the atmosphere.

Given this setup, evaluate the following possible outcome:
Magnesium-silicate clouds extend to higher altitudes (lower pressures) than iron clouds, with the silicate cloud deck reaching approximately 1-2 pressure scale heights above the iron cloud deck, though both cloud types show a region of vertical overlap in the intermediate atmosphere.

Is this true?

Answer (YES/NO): NO